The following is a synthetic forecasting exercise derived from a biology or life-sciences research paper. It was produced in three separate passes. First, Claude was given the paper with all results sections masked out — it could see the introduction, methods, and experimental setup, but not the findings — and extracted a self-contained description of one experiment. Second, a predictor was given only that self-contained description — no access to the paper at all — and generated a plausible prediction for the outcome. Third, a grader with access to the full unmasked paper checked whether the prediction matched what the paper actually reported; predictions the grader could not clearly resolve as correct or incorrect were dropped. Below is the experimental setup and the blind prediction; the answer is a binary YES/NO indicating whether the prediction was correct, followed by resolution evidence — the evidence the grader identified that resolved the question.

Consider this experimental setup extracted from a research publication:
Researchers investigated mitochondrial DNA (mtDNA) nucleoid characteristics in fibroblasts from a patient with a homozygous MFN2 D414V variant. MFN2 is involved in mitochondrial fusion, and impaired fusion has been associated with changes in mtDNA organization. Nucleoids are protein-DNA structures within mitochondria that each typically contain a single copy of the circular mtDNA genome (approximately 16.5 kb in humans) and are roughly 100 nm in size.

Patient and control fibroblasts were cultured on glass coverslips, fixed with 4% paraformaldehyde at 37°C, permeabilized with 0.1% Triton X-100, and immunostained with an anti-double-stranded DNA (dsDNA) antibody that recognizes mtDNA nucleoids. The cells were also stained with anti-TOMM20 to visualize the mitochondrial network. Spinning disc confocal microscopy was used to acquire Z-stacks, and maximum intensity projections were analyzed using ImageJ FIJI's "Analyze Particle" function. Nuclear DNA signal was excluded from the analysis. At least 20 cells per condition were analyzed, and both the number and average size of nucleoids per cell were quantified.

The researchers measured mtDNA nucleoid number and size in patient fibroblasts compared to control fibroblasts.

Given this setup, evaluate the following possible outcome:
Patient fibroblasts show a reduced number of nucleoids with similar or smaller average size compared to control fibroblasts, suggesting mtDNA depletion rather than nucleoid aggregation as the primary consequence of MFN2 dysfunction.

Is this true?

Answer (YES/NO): YES